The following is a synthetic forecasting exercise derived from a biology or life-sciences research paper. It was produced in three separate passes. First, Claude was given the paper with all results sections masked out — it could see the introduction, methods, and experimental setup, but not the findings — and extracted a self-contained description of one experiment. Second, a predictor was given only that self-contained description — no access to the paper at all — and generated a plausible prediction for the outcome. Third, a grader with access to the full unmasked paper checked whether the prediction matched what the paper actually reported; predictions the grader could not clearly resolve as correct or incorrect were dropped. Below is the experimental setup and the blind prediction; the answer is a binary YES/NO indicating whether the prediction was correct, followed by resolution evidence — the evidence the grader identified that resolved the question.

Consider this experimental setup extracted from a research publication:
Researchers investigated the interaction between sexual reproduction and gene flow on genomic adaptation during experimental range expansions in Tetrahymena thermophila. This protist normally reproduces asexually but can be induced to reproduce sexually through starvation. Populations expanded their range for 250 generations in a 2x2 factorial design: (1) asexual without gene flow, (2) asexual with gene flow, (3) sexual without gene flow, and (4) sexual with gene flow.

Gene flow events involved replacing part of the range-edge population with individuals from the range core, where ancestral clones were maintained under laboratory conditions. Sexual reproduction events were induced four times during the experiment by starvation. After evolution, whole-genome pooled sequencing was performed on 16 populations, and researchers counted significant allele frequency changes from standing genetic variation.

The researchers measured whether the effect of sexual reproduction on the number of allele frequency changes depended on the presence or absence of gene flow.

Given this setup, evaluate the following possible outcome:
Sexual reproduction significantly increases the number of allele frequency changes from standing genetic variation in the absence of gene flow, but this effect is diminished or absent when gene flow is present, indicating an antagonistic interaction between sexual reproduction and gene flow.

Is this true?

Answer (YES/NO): NO